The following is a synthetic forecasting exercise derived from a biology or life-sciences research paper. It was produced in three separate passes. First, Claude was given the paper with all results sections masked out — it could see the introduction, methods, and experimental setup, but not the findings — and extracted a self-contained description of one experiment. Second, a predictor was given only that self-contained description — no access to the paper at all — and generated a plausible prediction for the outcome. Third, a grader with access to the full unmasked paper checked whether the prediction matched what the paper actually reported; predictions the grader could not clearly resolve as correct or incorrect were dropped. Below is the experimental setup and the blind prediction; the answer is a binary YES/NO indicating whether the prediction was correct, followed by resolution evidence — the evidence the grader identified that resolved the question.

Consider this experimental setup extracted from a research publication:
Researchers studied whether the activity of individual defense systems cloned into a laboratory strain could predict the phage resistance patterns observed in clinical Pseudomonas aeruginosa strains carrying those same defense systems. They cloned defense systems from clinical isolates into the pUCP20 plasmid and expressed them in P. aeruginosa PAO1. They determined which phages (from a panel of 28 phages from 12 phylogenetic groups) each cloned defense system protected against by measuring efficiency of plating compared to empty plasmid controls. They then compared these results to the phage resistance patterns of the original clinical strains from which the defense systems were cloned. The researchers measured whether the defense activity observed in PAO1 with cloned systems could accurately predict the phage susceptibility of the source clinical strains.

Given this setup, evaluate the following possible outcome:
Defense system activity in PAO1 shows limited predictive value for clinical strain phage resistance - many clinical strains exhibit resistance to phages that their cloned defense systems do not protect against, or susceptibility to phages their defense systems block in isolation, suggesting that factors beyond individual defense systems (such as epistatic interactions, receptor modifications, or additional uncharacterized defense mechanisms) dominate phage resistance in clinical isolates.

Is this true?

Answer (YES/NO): NO